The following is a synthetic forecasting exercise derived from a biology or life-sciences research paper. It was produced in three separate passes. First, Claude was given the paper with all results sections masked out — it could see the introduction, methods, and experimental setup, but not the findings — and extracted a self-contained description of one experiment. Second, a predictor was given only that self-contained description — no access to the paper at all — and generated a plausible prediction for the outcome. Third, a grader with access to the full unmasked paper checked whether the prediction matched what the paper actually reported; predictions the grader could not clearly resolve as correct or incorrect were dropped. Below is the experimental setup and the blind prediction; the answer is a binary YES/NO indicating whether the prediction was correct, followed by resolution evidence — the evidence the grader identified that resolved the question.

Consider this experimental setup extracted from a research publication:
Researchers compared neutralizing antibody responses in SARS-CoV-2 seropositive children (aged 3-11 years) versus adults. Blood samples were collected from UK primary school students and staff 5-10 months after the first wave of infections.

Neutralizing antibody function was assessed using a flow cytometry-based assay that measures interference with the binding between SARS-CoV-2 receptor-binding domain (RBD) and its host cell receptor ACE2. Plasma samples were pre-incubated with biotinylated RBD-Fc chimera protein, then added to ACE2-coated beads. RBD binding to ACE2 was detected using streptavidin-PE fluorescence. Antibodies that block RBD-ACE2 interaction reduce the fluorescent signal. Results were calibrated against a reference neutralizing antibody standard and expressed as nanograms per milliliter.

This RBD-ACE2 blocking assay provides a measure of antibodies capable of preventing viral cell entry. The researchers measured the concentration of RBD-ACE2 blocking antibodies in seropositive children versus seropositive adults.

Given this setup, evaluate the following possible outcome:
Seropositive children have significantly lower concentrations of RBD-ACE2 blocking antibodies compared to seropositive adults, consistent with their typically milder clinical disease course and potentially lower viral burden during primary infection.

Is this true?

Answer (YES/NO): NO